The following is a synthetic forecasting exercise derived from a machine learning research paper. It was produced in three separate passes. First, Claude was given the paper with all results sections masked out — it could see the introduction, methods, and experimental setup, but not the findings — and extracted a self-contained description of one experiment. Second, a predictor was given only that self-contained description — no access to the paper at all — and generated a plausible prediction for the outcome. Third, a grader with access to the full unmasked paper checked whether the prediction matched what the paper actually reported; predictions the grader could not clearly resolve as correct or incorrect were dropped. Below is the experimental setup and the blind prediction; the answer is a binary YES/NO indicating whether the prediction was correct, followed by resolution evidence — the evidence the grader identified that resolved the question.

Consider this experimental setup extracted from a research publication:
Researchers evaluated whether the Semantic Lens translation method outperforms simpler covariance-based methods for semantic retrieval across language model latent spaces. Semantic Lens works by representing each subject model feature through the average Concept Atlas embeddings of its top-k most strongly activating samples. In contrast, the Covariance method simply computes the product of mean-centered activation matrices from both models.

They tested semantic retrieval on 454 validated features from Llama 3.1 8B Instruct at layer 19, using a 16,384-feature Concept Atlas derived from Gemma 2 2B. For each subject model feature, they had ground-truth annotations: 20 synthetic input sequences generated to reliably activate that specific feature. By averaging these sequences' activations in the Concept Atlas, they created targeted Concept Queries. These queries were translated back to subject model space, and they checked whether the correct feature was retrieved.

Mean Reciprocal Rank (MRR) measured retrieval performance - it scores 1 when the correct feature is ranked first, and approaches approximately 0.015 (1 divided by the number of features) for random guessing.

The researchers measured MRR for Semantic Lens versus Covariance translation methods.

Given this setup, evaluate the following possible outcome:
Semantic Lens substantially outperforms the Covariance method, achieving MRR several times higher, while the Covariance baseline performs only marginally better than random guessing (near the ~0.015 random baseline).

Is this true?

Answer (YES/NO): NO